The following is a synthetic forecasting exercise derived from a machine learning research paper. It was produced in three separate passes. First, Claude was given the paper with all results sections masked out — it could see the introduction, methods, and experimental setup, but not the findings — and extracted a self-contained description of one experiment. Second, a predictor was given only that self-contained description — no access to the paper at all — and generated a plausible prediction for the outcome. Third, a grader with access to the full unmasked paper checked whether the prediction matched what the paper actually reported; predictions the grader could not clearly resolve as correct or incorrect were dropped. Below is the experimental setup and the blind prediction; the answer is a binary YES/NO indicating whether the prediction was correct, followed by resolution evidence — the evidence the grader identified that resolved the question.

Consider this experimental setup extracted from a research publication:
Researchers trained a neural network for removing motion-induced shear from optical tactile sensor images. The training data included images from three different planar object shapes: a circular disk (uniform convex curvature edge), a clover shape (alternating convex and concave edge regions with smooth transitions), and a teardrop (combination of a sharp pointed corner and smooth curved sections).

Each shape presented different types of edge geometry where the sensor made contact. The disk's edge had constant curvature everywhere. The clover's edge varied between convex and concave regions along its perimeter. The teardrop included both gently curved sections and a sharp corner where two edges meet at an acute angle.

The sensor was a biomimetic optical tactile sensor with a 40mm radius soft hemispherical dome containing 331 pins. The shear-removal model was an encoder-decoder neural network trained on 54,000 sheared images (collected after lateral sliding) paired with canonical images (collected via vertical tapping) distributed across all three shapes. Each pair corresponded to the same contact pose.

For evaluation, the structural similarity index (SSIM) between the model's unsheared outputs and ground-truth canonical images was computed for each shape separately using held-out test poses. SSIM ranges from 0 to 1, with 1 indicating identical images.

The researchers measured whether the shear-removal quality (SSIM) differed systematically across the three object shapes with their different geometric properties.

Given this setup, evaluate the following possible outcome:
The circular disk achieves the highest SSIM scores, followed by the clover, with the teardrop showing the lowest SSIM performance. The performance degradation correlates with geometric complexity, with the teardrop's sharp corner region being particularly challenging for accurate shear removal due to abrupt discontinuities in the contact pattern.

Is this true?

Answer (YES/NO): NO